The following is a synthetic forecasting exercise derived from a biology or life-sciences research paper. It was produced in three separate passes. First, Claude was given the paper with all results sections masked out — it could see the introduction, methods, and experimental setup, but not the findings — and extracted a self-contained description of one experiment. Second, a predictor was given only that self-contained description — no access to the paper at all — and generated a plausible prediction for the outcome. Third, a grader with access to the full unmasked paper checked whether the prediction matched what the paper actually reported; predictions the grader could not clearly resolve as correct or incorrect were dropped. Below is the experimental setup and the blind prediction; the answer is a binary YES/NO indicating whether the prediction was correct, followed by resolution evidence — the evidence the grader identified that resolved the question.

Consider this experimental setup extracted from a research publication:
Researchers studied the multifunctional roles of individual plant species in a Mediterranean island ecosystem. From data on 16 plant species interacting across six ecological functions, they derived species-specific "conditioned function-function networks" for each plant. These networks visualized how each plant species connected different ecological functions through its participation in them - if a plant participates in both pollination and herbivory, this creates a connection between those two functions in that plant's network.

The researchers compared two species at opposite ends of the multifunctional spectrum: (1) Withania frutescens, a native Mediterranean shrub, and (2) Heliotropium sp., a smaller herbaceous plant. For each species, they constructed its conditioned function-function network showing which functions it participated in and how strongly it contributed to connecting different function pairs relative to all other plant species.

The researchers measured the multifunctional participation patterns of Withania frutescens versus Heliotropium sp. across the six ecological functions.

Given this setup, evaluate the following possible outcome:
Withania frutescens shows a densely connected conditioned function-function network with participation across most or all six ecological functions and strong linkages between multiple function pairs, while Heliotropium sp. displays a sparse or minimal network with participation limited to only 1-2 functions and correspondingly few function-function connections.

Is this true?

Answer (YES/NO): NO